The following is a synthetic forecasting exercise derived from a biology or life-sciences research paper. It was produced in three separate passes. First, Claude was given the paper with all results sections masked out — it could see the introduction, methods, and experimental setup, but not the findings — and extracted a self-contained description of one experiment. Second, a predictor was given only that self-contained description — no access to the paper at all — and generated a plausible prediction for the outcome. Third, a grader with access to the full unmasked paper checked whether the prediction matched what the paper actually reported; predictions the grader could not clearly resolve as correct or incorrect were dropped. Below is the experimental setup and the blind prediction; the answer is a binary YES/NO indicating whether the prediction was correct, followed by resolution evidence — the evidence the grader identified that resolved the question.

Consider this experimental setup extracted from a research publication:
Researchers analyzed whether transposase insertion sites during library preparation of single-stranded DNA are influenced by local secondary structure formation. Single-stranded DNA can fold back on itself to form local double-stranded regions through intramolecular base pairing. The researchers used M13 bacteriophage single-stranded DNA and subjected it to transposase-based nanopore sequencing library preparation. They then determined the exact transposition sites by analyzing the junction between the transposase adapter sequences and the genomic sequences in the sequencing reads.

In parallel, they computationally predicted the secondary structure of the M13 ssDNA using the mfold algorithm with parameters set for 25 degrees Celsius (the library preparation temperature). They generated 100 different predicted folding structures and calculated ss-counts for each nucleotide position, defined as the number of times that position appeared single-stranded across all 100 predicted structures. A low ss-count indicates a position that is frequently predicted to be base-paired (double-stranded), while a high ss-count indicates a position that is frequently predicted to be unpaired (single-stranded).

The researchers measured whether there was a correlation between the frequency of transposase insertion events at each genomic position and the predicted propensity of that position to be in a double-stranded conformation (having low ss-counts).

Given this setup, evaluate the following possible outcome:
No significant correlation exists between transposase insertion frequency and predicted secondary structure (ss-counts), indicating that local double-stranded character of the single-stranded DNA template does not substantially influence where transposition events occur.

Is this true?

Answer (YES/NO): YES